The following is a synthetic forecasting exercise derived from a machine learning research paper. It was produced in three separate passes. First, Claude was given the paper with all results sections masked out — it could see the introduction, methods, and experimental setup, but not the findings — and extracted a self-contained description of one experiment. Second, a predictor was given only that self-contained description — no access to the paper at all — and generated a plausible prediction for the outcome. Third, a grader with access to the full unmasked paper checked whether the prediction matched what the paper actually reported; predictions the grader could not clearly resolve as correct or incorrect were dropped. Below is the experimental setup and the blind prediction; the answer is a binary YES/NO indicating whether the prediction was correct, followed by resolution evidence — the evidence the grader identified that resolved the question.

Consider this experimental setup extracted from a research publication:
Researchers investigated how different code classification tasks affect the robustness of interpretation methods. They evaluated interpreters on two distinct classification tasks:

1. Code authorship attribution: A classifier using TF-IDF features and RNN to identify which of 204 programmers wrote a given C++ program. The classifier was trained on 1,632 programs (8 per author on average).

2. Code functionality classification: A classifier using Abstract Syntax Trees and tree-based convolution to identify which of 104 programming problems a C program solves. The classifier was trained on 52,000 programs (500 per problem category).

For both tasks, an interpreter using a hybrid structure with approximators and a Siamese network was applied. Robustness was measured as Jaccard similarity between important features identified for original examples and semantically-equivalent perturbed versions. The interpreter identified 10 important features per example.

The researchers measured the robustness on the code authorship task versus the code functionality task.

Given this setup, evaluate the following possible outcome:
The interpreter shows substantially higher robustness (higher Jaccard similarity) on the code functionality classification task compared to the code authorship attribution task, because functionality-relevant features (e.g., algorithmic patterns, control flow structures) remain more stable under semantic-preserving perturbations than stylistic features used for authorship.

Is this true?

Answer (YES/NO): NO